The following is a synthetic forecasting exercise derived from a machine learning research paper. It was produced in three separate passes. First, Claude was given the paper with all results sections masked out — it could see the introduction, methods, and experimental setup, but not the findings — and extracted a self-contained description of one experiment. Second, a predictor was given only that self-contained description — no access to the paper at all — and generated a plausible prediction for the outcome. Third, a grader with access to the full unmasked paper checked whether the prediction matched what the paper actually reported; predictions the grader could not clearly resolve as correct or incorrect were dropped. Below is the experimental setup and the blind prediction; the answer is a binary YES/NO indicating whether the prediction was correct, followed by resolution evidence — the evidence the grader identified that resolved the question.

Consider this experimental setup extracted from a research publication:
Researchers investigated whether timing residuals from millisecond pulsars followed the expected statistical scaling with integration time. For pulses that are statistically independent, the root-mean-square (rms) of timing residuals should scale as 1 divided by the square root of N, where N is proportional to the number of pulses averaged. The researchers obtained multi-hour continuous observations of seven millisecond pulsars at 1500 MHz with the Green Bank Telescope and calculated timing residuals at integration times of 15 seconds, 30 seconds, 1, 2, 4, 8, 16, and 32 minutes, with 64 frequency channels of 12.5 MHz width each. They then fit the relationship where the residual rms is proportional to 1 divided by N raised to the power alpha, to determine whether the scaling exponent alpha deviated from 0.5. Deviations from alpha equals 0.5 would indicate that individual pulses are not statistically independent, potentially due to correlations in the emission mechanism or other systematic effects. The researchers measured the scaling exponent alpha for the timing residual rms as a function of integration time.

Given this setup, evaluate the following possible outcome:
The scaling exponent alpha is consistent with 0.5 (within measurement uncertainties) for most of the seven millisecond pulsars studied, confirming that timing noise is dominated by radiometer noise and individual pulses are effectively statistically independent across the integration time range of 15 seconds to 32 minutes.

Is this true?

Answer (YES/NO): YES